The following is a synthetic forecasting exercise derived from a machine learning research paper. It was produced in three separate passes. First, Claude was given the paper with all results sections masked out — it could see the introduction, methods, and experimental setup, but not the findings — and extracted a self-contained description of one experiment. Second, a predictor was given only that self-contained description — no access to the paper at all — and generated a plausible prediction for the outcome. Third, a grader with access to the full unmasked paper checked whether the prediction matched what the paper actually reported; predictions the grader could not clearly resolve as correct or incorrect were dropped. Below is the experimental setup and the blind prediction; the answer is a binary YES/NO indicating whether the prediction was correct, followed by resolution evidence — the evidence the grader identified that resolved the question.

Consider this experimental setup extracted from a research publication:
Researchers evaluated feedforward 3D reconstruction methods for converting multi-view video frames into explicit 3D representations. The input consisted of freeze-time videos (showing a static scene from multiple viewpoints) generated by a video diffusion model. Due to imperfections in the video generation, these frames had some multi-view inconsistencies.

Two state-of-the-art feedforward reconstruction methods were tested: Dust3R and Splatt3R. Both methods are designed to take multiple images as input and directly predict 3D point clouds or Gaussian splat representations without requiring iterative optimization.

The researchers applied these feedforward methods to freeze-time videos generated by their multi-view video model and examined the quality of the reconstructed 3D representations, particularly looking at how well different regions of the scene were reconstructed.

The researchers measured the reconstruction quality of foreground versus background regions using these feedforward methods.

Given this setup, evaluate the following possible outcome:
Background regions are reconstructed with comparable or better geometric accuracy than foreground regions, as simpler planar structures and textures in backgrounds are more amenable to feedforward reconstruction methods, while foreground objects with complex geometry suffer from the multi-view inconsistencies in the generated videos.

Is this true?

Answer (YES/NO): NO